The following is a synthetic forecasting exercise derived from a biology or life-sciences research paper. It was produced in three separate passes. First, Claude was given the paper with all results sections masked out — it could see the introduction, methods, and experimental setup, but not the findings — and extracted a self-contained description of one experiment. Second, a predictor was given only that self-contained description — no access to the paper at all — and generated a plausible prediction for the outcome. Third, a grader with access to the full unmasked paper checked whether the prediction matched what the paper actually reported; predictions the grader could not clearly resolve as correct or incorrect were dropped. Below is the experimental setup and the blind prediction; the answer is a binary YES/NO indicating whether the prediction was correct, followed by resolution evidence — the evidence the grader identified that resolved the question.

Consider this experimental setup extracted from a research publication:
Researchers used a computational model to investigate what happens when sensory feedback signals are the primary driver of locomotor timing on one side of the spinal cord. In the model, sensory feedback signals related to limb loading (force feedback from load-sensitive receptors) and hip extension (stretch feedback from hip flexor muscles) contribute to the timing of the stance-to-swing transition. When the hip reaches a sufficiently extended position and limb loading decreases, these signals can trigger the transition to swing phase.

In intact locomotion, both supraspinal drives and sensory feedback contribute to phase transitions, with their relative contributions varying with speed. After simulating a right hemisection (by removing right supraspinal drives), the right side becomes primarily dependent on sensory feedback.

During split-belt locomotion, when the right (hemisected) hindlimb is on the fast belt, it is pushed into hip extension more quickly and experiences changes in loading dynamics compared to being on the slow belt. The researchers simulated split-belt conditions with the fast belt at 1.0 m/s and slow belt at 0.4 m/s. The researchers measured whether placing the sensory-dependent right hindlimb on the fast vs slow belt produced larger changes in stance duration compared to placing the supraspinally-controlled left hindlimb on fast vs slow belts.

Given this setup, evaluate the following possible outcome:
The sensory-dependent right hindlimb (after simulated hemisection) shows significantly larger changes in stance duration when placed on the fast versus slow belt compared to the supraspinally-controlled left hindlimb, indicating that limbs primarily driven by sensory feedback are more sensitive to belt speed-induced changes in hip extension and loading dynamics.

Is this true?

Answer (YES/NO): YES